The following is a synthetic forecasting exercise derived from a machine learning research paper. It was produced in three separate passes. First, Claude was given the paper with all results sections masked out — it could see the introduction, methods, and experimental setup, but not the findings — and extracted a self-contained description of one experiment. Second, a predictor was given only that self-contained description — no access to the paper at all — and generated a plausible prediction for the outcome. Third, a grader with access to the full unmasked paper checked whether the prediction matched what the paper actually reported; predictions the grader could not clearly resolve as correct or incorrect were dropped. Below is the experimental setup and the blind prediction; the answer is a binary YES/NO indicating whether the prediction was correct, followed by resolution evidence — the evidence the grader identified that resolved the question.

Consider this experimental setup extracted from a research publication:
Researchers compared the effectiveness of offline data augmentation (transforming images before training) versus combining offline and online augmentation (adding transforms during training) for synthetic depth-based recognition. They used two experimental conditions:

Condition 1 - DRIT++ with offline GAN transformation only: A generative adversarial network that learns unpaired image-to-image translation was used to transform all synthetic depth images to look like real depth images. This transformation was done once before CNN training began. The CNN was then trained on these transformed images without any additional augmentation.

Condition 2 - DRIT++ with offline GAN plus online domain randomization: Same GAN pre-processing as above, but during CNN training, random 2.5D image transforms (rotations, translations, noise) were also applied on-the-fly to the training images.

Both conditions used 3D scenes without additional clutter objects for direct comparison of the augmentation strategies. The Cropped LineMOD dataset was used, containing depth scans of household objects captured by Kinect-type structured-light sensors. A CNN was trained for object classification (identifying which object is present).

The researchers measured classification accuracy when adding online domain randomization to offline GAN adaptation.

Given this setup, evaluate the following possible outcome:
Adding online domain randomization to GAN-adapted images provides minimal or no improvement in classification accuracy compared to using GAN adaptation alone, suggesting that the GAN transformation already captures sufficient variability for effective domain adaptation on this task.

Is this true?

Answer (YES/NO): NO